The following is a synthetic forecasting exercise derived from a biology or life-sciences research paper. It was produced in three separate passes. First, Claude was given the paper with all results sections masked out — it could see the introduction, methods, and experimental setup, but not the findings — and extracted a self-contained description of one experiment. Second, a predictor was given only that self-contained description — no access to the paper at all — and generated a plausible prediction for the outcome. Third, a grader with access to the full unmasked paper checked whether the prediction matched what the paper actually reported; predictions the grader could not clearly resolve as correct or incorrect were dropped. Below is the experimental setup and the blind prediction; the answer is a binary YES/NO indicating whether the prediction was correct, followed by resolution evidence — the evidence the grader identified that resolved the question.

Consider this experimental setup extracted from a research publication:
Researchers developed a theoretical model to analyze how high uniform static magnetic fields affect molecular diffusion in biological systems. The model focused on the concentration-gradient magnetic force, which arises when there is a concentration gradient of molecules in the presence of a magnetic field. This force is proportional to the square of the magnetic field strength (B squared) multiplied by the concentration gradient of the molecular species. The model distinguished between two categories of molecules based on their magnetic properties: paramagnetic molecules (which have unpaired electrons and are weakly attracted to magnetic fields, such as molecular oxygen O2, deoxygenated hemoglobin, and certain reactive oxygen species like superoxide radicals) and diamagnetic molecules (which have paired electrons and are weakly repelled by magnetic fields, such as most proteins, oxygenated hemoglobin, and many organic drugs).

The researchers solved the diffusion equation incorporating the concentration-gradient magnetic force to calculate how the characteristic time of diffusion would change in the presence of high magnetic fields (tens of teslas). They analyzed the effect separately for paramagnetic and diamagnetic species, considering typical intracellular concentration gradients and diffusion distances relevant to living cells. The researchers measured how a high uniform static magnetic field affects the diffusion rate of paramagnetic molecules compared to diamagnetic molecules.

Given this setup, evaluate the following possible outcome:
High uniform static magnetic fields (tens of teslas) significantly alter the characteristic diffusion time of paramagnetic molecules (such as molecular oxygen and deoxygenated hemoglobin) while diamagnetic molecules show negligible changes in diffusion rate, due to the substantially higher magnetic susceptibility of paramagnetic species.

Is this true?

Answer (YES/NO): YES